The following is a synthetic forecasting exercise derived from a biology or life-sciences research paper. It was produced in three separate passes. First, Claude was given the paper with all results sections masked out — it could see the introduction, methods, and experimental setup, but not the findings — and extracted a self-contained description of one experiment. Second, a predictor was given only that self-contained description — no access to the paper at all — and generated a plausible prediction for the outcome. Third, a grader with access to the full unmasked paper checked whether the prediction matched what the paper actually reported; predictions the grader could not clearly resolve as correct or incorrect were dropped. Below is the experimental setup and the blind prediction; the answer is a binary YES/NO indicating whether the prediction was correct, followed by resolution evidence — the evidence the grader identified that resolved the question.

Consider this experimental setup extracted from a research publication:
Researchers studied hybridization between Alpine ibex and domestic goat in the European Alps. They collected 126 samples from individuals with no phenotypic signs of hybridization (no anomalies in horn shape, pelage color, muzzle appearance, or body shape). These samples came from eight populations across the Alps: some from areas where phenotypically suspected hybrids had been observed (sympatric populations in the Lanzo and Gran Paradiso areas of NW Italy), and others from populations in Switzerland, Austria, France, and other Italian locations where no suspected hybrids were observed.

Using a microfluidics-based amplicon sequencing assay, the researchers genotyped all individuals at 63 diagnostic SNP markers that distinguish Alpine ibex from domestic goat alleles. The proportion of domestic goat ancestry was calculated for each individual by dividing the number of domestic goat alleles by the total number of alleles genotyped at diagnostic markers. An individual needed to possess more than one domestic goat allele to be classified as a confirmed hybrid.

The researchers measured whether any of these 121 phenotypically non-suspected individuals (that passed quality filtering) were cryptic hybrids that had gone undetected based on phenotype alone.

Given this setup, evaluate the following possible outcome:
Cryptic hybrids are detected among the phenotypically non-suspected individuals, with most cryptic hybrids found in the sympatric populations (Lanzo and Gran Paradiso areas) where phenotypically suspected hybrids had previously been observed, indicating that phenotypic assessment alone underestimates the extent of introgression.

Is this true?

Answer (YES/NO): NO